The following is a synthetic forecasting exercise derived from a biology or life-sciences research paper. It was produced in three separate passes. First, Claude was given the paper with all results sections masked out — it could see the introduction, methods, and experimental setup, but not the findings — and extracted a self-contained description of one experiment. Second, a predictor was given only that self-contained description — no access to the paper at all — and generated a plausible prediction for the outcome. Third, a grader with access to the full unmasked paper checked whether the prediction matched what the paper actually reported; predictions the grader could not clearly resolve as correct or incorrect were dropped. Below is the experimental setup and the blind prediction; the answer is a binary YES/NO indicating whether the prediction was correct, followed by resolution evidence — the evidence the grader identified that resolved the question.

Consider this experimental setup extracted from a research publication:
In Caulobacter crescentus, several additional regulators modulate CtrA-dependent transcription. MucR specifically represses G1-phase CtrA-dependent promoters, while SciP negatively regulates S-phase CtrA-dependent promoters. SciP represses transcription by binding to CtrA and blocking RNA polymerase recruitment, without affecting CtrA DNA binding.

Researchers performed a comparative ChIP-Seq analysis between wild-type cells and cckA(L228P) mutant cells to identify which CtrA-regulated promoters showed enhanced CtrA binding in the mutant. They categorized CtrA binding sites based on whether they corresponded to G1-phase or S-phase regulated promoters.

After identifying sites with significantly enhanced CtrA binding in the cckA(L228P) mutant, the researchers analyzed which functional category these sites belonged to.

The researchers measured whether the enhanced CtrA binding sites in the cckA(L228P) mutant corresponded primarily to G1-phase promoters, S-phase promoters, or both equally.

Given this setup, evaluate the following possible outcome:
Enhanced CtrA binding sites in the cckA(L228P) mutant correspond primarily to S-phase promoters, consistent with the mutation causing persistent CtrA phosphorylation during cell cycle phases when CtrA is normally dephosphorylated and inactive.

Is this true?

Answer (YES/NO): YES